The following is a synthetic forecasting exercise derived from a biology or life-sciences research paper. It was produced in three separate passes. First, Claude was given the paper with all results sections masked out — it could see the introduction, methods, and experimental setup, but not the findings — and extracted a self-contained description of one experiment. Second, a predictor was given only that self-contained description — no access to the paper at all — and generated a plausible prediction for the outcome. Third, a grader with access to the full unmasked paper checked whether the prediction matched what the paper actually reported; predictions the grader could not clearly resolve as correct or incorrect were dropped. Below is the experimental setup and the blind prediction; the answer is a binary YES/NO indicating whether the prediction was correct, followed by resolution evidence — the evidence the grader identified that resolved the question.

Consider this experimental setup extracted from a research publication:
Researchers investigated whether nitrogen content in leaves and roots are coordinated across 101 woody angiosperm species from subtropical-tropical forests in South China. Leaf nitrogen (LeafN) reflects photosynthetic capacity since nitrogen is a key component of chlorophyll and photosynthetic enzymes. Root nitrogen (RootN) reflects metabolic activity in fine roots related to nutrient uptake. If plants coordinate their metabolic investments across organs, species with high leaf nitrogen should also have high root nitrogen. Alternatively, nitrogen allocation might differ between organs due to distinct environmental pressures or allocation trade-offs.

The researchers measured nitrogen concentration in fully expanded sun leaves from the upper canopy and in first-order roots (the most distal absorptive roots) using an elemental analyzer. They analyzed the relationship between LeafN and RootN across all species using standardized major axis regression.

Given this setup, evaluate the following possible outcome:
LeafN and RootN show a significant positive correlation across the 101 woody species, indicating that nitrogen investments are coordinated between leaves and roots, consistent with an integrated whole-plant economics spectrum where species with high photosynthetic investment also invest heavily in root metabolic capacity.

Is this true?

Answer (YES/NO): YES